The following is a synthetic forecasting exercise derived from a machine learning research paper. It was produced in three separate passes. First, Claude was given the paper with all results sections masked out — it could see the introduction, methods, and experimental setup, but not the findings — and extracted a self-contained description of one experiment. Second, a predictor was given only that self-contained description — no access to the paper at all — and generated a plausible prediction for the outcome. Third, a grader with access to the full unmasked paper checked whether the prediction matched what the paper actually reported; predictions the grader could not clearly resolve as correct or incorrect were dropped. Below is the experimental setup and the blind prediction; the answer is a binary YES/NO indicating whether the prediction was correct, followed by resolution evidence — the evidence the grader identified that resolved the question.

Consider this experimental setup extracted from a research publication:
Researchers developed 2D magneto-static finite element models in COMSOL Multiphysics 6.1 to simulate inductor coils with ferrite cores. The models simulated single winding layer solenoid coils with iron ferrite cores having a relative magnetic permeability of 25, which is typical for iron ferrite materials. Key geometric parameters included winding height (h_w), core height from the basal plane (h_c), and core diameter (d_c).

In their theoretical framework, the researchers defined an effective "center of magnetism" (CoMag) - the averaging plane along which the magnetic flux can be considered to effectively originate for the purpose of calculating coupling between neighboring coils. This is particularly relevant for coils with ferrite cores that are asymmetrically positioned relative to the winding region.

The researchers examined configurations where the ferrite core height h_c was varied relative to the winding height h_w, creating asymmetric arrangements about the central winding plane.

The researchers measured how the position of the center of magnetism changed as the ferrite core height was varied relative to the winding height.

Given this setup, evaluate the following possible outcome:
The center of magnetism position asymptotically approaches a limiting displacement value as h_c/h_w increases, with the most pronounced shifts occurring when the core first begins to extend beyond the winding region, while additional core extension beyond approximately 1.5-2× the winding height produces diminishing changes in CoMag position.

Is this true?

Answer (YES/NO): NO